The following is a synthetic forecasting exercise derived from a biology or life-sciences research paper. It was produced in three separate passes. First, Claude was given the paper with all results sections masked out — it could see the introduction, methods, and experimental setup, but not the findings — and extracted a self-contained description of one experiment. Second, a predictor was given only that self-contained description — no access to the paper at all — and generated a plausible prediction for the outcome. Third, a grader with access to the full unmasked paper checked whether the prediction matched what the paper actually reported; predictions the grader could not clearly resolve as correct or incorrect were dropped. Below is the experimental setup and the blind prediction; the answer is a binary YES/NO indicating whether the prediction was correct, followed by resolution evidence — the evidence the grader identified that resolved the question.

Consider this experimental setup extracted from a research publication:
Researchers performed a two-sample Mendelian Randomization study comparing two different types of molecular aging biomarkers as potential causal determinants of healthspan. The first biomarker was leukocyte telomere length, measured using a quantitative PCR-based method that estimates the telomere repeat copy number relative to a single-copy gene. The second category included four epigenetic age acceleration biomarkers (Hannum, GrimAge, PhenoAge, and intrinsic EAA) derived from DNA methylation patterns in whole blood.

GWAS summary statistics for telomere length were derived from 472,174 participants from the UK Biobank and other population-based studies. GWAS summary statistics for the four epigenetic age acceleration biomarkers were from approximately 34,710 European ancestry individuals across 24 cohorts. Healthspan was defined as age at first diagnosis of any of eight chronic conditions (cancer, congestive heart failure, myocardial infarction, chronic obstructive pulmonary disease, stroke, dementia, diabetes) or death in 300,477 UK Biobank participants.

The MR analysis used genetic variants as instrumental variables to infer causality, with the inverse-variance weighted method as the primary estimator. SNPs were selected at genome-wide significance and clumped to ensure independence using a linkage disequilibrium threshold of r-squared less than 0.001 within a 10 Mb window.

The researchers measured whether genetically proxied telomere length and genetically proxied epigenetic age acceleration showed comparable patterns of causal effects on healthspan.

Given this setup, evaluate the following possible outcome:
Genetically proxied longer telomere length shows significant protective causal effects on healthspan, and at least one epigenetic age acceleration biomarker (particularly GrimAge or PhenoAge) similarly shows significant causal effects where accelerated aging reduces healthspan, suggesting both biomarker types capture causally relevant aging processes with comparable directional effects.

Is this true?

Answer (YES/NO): NO